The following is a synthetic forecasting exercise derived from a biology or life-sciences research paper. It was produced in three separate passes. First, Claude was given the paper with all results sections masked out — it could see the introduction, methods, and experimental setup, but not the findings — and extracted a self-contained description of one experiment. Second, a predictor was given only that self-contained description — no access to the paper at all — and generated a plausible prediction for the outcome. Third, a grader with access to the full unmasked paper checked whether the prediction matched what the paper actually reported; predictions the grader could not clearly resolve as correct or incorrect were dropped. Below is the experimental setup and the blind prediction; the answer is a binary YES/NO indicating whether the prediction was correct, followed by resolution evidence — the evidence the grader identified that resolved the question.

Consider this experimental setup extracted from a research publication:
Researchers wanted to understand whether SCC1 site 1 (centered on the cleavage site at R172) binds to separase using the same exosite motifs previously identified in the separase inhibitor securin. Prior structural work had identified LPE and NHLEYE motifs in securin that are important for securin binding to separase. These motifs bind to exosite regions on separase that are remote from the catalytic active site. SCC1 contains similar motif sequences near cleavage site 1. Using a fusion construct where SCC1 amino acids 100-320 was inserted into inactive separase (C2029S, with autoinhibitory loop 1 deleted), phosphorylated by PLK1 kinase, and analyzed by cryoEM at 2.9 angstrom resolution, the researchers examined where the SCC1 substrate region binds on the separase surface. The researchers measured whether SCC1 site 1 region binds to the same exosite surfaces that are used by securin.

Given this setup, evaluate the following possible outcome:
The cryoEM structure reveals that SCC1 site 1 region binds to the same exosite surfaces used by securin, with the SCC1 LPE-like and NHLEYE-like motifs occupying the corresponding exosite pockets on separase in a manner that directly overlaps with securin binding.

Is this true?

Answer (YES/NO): NO